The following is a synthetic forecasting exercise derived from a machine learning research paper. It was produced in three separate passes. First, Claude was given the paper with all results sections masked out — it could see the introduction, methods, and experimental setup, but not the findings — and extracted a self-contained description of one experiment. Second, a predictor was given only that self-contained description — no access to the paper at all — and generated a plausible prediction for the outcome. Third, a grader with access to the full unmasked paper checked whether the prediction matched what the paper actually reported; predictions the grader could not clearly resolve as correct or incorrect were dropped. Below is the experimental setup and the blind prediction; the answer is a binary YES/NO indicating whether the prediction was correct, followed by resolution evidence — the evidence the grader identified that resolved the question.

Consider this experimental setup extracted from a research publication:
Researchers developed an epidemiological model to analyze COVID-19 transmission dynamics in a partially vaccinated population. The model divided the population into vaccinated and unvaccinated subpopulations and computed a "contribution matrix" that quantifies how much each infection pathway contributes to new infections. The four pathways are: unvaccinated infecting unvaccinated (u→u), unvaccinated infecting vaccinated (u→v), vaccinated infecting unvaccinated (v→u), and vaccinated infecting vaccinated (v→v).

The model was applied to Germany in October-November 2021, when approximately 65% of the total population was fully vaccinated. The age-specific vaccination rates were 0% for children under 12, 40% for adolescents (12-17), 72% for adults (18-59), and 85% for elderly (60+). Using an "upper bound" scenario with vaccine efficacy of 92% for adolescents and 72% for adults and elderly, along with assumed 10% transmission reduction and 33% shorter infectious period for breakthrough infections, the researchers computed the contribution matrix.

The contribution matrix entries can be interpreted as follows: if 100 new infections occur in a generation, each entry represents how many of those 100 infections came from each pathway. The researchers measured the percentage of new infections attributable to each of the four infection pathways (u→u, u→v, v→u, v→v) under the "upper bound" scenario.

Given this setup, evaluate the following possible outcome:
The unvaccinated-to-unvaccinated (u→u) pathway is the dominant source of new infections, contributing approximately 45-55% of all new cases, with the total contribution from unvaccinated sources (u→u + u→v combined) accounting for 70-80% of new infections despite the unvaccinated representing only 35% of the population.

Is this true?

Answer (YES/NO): YES